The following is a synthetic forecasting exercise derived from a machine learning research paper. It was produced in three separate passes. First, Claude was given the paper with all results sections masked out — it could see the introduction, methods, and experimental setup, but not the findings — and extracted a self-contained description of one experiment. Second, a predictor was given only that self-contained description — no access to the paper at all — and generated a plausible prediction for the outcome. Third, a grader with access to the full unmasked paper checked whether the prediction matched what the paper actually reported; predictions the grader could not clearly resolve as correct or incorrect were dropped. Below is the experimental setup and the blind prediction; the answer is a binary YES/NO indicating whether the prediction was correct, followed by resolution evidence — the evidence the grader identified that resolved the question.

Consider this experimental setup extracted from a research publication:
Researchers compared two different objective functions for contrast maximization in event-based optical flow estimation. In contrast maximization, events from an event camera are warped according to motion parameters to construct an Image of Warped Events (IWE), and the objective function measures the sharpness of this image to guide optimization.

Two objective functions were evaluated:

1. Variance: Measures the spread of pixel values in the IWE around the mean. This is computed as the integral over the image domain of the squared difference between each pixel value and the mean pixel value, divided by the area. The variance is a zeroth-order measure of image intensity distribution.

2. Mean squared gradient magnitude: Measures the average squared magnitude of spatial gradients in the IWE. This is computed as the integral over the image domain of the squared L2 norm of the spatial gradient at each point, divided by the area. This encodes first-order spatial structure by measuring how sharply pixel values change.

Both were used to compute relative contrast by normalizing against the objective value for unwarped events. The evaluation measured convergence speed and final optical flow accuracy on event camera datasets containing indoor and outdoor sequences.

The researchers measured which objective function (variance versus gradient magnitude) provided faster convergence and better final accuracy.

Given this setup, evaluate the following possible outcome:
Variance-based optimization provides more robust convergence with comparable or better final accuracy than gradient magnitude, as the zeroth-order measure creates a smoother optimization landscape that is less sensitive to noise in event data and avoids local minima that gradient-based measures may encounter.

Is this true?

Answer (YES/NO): NO